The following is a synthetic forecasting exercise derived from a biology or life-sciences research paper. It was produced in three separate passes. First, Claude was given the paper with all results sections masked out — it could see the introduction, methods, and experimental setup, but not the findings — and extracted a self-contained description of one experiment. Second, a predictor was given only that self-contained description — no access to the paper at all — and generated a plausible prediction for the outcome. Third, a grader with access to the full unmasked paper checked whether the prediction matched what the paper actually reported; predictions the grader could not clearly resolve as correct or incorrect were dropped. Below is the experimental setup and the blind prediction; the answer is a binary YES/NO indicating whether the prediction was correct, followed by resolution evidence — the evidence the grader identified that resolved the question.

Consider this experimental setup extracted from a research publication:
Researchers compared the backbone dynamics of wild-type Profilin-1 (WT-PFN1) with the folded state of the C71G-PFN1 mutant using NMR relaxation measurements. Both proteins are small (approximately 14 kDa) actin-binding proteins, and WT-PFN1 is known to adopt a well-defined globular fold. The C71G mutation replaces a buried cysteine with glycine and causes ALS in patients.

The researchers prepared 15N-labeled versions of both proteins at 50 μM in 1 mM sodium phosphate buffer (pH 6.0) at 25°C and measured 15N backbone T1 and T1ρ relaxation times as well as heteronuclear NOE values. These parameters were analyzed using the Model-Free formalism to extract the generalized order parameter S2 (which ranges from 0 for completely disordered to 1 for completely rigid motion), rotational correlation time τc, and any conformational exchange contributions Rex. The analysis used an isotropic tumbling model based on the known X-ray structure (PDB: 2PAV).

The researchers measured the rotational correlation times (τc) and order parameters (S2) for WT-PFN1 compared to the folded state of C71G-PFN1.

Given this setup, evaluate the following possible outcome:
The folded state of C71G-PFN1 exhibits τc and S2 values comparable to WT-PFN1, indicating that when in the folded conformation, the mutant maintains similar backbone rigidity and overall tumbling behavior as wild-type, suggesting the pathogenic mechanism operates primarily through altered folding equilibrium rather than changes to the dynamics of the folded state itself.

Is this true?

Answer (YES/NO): NO